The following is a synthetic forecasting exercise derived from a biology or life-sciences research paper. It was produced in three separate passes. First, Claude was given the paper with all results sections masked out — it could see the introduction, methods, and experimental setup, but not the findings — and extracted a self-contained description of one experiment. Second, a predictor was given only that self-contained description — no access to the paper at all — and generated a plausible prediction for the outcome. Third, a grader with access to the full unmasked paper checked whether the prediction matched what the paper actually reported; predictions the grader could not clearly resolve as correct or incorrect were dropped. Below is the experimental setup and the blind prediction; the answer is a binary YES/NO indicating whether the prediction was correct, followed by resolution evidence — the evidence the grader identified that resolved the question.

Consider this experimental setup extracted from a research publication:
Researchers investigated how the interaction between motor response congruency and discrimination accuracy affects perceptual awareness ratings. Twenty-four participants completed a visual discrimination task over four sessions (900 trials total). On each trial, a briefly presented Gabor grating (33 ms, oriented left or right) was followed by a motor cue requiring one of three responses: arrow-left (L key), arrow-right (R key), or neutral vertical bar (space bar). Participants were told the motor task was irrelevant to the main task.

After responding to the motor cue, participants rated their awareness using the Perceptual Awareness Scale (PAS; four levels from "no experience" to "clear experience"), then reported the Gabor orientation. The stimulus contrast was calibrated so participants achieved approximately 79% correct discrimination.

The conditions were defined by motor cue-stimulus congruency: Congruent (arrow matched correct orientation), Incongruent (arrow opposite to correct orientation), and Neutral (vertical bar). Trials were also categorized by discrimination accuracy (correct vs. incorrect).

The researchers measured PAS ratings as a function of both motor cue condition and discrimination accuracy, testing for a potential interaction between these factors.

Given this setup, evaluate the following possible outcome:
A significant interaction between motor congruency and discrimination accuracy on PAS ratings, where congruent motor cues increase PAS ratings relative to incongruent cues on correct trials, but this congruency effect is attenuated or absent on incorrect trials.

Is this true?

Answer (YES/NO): NO